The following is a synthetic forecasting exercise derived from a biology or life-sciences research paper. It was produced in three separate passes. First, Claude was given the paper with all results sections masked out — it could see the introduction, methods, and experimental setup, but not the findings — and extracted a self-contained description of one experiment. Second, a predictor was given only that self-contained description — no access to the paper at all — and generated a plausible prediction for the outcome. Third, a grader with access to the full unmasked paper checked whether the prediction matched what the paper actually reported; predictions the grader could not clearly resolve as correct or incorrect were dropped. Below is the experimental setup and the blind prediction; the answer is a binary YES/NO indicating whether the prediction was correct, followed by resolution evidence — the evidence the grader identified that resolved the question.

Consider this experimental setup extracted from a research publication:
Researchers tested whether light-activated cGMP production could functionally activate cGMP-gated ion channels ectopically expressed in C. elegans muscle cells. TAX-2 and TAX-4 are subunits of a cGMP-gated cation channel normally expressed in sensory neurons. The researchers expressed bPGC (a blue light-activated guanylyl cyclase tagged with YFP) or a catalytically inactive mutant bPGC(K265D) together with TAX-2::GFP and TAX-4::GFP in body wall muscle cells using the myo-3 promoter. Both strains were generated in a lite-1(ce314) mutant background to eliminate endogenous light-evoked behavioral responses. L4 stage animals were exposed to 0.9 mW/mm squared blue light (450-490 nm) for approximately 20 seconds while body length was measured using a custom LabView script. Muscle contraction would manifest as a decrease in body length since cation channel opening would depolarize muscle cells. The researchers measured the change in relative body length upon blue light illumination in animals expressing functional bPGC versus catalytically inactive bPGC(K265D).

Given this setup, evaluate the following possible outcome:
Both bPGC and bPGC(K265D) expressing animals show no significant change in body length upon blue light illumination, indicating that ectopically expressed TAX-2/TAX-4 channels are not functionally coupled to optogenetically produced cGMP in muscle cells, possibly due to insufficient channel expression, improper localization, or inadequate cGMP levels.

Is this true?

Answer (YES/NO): NO